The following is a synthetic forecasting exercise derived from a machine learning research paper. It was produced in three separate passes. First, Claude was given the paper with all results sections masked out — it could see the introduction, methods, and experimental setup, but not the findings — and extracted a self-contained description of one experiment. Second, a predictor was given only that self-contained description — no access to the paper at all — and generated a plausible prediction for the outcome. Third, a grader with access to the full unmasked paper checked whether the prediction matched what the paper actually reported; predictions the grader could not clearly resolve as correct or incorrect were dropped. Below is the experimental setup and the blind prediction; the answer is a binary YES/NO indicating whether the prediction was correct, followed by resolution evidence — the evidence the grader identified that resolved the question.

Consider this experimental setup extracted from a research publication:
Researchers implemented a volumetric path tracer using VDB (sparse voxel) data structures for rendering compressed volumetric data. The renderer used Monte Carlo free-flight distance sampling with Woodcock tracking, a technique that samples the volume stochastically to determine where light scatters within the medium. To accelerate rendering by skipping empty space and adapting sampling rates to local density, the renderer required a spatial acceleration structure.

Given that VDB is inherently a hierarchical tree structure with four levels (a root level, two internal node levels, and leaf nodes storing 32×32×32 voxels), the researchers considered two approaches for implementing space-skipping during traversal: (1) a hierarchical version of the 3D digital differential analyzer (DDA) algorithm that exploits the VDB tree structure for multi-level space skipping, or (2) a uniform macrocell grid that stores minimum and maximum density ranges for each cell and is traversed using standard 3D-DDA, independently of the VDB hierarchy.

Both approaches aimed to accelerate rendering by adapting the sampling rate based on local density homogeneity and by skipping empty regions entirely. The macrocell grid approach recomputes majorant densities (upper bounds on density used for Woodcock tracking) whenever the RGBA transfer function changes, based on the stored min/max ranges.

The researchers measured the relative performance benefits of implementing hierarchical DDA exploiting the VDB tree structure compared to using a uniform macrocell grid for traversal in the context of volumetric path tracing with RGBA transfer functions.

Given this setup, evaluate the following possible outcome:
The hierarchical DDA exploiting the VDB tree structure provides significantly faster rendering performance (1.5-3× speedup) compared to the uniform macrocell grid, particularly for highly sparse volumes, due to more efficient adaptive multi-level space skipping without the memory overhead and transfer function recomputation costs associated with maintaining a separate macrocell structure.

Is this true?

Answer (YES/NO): NO